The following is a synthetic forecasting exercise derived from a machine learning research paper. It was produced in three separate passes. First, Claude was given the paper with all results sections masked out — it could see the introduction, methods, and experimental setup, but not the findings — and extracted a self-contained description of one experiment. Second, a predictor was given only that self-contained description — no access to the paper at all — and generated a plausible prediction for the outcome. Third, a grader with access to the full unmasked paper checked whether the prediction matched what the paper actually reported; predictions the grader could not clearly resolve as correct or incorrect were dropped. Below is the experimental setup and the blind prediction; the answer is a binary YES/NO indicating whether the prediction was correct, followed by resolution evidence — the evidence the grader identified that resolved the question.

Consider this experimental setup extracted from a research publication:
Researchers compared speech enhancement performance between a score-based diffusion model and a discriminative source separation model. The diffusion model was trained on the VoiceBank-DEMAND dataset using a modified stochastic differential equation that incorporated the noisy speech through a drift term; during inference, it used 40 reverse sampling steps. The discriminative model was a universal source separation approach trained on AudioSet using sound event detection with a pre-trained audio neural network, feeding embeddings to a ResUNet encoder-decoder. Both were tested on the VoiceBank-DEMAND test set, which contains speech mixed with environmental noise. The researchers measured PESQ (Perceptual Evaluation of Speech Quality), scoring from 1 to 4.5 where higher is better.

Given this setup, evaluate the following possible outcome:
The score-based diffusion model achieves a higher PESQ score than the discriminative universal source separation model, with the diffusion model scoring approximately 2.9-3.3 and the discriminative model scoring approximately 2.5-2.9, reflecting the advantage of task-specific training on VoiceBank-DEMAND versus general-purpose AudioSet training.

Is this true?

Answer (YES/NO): NO